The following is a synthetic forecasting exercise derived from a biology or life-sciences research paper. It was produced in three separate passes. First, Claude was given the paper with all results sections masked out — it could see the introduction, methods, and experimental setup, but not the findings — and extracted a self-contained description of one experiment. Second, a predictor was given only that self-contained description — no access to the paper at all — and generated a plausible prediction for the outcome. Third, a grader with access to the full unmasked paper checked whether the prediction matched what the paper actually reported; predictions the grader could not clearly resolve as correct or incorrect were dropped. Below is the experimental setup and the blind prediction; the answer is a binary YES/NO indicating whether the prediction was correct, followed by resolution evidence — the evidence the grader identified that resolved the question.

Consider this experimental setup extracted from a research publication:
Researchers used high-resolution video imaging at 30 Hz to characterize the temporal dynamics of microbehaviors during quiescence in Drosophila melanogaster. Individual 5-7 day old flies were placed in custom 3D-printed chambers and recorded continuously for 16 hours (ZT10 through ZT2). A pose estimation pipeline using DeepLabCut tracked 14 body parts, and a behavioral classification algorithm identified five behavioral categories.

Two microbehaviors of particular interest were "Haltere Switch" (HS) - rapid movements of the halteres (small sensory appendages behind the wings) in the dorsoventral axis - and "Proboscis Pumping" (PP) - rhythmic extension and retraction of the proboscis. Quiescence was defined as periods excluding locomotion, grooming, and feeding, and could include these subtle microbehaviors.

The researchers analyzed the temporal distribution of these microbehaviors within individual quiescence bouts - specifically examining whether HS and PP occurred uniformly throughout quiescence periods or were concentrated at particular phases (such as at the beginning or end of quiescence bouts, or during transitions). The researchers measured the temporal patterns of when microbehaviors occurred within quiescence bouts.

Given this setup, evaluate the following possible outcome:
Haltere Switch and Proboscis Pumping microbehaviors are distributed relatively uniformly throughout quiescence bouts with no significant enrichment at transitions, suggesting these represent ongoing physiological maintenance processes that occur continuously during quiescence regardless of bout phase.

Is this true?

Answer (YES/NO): NO